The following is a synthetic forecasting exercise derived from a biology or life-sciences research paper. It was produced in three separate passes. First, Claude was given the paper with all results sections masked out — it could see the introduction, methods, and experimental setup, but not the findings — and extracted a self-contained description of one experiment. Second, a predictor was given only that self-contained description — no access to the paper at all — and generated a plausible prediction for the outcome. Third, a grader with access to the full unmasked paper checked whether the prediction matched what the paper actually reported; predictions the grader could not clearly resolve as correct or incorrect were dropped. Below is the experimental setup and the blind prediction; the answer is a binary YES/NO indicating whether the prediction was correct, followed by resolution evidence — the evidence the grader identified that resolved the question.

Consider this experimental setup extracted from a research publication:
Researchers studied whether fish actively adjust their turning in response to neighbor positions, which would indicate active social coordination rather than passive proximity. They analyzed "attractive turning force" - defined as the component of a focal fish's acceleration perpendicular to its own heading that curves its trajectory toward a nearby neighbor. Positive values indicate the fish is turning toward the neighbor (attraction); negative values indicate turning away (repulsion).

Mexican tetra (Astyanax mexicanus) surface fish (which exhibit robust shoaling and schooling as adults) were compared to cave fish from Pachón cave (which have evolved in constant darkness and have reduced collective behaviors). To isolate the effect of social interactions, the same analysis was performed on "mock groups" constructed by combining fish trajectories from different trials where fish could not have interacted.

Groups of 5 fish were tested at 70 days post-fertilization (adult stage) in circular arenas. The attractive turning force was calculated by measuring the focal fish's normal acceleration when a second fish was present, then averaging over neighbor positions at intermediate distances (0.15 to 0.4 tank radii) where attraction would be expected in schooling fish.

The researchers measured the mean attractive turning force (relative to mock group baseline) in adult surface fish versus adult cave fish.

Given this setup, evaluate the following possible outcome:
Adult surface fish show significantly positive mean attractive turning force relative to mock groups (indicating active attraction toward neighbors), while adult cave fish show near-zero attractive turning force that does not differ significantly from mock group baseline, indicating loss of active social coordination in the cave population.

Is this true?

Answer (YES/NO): YES